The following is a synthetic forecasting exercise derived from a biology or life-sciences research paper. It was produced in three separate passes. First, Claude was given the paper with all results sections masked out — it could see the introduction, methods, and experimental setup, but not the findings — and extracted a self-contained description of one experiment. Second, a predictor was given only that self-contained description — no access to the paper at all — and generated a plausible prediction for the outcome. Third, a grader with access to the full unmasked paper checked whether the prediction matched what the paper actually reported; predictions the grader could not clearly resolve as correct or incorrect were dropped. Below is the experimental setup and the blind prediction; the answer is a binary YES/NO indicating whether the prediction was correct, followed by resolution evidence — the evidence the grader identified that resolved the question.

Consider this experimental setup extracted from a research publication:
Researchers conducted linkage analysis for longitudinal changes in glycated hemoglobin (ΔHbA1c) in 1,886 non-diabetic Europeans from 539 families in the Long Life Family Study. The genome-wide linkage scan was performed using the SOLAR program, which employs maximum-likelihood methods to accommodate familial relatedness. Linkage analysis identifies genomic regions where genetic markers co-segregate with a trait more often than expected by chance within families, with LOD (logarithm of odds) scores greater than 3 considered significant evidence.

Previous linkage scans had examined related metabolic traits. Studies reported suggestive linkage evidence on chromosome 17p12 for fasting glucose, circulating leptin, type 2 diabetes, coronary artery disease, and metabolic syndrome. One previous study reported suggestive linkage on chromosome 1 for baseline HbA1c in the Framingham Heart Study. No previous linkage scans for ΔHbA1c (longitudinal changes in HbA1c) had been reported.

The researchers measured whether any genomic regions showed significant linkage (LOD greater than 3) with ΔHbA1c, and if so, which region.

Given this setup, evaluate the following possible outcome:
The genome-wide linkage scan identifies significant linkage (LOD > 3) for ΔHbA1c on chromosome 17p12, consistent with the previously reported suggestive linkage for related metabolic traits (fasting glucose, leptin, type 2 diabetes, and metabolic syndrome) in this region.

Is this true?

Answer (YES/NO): YES